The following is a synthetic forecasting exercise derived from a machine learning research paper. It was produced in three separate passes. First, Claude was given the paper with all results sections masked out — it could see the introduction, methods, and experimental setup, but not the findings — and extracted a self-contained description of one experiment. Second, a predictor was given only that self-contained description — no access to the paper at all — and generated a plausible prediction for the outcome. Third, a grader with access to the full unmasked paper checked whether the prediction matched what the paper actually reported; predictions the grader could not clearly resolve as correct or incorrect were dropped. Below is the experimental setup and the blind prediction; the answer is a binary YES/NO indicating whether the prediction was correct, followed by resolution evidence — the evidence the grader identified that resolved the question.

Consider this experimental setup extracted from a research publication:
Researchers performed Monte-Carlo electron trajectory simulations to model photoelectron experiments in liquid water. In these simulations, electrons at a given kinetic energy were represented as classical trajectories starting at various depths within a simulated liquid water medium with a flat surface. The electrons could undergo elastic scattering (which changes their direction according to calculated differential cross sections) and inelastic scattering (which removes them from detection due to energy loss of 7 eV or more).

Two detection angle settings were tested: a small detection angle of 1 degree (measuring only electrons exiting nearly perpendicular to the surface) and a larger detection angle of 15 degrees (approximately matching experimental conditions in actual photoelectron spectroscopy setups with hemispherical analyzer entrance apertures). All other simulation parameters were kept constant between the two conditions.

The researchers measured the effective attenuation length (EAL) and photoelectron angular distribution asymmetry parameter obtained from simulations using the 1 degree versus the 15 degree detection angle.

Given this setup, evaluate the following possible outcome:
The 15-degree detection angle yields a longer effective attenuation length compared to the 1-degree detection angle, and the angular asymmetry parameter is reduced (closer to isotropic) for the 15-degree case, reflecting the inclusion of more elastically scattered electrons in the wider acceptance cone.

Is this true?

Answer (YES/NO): NO